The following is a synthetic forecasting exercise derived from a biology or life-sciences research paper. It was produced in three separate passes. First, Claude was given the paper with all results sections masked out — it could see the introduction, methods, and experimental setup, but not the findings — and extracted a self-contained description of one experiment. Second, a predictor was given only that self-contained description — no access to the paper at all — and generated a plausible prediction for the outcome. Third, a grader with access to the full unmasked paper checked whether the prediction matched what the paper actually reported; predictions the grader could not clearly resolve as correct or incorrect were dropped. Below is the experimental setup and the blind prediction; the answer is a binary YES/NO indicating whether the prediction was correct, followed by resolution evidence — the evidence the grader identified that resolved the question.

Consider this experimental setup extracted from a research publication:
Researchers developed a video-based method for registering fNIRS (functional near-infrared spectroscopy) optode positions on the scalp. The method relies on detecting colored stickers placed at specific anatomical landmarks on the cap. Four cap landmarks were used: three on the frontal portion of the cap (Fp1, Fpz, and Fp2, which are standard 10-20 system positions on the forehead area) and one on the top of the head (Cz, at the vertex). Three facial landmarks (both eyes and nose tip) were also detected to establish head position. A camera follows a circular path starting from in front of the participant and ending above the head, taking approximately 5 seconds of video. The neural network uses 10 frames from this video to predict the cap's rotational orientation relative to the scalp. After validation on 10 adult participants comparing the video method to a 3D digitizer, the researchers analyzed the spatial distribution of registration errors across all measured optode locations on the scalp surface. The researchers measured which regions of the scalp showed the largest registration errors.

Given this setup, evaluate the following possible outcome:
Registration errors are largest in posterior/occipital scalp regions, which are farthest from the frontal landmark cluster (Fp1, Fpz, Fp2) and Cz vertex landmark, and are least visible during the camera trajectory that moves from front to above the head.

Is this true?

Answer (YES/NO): YES